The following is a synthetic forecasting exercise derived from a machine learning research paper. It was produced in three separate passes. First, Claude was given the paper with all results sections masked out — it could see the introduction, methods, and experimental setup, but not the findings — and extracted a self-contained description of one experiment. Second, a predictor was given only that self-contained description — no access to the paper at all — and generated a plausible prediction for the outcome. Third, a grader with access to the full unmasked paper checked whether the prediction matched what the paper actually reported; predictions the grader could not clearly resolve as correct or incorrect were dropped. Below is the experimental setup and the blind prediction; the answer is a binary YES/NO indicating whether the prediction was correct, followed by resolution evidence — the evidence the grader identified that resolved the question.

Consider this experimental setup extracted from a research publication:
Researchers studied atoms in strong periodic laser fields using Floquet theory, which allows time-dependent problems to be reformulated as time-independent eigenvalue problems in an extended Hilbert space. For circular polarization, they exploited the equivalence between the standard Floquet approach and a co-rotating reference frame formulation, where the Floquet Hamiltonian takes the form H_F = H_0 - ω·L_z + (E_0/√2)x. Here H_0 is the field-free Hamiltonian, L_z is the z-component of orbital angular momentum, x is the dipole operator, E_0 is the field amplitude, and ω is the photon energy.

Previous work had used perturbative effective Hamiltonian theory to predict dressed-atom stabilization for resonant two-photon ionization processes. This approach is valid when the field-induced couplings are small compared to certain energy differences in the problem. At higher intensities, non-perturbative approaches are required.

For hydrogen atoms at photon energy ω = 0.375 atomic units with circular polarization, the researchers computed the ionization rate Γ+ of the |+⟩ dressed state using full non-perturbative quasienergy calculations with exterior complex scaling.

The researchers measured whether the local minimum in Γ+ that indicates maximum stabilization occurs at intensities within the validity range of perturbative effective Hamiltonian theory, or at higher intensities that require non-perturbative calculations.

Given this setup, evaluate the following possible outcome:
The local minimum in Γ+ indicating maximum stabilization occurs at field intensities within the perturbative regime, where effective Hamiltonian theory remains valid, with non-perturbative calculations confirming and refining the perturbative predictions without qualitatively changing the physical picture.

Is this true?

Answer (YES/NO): NO